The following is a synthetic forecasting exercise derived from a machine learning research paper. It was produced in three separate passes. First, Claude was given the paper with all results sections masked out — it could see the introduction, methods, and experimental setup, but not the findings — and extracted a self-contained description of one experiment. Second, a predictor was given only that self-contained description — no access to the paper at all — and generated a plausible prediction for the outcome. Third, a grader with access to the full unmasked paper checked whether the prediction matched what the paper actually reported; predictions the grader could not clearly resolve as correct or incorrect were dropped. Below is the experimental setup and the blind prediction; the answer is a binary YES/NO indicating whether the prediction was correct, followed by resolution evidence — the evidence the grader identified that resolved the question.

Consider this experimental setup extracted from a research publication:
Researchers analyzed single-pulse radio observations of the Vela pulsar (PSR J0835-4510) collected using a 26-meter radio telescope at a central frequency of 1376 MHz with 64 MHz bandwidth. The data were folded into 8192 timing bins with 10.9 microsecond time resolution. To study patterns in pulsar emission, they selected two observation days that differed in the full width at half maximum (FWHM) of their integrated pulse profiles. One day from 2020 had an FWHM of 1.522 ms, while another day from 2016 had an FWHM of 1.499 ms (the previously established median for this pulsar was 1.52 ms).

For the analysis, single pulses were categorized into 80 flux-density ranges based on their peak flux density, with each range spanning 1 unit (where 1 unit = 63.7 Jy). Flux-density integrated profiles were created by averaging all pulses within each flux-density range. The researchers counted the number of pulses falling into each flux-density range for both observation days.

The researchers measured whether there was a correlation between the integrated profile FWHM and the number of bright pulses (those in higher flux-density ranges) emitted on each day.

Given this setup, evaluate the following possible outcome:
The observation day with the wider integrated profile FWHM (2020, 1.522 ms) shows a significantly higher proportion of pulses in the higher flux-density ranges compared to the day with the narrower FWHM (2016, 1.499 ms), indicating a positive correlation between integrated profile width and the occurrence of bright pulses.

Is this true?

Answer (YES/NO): YES